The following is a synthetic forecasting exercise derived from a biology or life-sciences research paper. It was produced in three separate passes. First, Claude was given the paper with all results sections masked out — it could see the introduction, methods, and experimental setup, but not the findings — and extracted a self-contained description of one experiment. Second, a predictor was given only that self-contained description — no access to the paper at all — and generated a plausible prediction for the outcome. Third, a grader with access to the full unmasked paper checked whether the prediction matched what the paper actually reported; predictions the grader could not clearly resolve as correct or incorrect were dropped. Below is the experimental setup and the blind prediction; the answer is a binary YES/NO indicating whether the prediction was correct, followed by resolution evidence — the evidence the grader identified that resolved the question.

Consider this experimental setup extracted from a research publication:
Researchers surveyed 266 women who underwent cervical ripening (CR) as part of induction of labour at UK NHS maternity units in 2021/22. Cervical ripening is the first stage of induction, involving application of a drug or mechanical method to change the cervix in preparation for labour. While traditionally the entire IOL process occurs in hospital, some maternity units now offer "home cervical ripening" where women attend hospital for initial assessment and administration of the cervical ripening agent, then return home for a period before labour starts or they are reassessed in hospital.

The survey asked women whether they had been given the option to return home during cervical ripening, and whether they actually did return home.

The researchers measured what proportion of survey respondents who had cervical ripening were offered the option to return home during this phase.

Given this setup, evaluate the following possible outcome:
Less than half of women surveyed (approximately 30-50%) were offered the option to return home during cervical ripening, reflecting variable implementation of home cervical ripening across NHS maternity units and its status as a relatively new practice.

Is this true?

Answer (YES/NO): NO